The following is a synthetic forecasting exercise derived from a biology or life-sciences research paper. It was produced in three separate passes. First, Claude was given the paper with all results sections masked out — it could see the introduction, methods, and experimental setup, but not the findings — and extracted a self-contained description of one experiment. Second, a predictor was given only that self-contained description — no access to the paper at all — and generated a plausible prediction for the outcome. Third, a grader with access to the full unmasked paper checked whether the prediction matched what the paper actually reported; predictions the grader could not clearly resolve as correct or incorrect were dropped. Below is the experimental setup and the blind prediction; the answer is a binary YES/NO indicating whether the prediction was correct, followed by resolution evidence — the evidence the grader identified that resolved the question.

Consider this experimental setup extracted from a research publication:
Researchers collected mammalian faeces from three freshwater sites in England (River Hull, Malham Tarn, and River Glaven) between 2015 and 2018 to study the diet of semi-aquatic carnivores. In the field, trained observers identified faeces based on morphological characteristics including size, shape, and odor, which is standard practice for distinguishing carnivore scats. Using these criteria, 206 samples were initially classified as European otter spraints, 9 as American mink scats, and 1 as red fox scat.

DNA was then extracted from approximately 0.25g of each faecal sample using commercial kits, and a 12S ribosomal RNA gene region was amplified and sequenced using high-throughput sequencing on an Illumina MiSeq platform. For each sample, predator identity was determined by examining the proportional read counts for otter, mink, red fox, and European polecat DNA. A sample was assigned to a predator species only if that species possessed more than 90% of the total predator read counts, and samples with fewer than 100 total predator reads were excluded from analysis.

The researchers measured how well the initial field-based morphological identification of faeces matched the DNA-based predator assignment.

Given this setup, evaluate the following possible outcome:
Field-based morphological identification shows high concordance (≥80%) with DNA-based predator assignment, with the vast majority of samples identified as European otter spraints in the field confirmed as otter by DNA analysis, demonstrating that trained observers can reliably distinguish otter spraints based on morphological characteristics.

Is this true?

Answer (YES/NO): YES